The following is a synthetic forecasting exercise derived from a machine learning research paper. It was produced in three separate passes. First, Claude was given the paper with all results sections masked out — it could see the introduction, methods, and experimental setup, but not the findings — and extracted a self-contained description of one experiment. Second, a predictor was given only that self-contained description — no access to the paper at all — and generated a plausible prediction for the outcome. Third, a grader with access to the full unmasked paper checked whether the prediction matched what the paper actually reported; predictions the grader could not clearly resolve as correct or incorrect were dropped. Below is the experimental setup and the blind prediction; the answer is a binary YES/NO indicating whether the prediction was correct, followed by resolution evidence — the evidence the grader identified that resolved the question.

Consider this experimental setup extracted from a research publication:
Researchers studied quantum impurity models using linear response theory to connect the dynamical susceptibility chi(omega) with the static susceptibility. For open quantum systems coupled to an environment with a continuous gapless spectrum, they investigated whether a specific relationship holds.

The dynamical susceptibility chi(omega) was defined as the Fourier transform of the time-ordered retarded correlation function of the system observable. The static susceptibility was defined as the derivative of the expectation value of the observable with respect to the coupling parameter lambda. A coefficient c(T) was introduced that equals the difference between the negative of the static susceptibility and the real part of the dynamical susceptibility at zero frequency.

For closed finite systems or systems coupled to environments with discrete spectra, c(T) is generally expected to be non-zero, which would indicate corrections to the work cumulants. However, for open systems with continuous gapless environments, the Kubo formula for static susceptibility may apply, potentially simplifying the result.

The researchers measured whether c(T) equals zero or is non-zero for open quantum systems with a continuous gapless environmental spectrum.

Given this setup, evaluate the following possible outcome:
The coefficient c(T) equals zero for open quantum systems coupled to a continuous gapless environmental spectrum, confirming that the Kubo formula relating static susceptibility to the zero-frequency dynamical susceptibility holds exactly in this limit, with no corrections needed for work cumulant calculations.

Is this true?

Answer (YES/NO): YES